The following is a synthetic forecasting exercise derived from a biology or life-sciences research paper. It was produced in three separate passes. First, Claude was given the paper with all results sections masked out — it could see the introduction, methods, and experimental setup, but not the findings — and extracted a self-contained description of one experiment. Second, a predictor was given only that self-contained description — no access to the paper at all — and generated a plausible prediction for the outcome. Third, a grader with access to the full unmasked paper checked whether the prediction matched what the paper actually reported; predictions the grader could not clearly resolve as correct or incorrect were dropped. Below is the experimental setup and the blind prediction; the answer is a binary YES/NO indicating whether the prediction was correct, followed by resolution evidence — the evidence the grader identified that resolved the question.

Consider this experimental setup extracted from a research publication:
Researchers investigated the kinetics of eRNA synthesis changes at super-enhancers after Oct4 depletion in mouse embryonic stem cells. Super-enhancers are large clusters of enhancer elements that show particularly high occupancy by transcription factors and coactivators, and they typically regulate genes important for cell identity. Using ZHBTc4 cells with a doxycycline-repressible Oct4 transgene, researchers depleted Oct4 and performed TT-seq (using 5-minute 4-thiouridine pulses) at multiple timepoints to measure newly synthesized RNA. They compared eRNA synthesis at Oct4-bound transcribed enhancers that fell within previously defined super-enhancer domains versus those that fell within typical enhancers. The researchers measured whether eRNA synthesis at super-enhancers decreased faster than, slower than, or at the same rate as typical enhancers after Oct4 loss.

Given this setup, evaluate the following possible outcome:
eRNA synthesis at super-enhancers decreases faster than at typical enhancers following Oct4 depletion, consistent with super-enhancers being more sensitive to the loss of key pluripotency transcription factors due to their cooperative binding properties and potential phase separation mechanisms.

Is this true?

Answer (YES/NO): YES